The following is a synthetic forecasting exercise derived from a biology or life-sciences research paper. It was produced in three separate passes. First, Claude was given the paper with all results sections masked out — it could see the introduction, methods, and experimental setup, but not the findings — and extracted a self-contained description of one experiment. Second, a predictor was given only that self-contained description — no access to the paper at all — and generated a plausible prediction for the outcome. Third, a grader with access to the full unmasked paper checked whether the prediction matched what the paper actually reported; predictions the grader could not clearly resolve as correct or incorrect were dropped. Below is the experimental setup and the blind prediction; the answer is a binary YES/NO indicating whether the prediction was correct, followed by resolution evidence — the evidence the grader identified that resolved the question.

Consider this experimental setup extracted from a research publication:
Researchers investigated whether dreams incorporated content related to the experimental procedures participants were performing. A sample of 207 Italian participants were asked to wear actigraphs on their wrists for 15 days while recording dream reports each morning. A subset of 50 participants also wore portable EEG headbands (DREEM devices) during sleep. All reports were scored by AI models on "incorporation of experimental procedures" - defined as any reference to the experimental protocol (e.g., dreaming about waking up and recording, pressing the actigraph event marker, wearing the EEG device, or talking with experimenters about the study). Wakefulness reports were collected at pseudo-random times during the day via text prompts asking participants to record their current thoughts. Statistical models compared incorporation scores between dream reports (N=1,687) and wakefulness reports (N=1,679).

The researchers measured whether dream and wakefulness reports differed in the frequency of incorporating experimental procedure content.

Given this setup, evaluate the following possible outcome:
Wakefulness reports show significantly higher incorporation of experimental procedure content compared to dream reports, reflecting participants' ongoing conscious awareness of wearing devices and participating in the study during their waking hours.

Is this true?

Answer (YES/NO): NO